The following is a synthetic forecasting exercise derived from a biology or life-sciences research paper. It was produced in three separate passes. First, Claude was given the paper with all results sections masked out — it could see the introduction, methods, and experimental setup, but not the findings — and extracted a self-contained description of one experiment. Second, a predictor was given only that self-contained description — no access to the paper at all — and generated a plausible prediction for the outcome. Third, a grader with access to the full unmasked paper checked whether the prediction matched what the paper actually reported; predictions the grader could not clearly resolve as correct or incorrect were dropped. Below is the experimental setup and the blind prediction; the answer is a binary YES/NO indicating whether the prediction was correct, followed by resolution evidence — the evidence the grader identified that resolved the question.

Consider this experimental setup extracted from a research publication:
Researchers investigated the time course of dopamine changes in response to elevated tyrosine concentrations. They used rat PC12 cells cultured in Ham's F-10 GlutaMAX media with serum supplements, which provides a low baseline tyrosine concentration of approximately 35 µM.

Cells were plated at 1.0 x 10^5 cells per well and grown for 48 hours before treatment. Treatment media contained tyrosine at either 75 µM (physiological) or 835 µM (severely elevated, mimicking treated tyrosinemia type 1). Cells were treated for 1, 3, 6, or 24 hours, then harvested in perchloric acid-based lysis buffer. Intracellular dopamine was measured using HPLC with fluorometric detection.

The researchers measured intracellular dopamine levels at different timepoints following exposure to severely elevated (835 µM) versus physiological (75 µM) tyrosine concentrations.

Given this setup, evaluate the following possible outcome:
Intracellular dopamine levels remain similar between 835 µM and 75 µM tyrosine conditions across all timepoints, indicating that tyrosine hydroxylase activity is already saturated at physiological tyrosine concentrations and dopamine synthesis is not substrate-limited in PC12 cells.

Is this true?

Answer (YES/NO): NO